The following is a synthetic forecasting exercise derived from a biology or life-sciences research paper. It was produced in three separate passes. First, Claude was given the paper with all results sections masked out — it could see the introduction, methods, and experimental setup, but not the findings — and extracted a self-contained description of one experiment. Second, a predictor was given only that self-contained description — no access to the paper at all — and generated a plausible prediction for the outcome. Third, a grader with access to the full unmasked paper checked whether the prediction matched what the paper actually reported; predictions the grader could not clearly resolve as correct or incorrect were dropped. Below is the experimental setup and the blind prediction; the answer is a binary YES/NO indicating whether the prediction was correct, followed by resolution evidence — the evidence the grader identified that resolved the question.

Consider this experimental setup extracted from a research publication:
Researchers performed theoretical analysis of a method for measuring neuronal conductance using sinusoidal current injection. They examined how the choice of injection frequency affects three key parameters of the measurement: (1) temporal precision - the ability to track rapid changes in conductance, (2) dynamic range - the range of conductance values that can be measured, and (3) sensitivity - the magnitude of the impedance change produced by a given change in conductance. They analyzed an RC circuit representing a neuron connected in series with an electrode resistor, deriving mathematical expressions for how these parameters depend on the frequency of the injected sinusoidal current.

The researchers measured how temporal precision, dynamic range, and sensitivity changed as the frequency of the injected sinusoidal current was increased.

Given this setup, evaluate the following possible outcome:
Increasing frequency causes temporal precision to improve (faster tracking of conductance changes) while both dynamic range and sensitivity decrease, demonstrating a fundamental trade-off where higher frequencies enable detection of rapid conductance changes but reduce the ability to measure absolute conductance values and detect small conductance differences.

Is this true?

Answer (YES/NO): NO